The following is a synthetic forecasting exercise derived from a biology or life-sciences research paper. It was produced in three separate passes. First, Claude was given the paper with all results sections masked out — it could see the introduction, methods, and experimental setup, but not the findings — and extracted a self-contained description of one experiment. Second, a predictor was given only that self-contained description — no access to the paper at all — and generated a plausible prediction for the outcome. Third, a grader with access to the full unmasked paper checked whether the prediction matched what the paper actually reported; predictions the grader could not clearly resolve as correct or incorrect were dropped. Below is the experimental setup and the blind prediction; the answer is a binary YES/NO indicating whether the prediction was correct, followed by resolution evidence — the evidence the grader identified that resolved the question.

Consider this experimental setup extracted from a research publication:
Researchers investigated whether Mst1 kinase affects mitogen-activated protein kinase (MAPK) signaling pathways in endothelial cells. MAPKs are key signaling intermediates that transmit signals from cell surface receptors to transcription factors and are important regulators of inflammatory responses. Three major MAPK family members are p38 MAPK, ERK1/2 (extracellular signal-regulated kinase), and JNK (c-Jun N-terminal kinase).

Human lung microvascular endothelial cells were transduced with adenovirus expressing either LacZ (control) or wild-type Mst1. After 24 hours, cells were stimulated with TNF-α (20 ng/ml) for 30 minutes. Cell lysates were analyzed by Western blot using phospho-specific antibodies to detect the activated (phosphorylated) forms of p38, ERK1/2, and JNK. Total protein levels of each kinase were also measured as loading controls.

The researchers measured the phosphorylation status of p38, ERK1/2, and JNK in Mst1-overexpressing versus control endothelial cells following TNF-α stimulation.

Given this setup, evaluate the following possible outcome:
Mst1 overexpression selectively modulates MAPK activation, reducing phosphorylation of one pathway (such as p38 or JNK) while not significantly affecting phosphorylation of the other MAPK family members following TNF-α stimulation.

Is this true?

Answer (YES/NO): NO